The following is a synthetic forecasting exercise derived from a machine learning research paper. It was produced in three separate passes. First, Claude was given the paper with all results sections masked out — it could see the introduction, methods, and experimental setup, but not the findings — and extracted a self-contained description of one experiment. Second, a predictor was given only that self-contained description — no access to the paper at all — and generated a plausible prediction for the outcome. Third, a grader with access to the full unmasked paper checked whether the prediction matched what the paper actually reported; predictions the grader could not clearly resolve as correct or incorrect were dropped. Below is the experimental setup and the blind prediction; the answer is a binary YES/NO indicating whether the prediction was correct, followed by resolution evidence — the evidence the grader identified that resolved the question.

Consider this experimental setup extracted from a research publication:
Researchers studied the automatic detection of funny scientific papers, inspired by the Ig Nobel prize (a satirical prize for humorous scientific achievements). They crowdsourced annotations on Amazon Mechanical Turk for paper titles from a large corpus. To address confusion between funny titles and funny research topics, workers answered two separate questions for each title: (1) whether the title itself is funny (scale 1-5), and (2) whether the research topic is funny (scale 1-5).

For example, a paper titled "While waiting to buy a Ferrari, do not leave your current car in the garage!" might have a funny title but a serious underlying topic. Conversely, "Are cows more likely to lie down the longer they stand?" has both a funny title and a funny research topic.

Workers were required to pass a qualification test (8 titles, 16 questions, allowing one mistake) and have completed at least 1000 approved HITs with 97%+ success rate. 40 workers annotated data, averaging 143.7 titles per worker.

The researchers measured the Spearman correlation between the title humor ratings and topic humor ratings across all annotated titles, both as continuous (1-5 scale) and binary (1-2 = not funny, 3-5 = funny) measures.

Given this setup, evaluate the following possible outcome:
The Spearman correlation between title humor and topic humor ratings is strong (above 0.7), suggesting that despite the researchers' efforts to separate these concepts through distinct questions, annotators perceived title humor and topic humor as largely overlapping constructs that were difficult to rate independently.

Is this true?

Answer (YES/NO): NO